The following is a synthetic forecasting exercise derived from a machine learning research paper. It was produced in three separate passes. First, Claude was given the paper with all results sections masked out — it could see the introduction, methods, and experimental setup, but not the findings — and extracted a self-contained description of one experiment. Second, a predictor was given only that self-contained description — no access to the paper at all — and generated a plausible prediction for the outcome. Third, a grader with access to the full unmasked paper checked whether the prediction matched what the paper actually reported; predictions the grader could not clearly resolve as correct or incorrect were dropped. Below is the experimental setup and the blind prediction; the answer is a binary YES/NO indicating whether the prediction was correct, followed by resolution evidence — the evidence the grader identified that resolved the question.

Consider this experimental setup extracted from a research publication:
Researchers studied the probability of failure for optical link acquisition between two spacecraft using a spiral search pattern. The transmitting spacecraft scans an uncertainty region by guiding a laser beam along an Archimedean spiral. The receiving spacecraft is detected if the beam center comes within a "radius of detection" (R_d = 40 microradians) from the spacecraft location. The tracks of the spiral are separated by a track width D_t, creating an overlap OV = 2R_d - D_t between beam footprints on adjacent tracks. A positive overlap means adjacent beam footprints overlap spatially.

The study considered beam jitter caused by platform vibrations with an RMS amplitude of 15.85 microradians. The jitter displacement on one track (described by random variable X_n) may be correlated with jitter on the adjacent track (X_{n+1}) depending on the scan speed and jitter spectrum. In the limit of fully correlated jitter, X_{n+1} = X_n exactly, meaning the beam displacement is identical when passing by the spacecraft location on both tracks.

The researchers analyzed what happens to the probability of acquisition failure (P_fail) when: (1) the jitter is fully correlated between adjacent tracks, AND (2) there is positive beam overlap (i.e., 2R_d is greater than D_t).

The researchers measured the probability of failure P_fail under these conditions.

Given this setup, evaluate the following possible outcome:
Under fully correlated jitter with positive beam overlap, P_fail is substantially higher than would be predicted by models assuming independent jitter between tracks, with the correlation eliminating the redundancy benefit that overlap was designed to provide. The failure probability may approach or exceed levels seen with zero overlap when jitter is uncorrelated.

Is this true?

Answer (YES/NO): NO